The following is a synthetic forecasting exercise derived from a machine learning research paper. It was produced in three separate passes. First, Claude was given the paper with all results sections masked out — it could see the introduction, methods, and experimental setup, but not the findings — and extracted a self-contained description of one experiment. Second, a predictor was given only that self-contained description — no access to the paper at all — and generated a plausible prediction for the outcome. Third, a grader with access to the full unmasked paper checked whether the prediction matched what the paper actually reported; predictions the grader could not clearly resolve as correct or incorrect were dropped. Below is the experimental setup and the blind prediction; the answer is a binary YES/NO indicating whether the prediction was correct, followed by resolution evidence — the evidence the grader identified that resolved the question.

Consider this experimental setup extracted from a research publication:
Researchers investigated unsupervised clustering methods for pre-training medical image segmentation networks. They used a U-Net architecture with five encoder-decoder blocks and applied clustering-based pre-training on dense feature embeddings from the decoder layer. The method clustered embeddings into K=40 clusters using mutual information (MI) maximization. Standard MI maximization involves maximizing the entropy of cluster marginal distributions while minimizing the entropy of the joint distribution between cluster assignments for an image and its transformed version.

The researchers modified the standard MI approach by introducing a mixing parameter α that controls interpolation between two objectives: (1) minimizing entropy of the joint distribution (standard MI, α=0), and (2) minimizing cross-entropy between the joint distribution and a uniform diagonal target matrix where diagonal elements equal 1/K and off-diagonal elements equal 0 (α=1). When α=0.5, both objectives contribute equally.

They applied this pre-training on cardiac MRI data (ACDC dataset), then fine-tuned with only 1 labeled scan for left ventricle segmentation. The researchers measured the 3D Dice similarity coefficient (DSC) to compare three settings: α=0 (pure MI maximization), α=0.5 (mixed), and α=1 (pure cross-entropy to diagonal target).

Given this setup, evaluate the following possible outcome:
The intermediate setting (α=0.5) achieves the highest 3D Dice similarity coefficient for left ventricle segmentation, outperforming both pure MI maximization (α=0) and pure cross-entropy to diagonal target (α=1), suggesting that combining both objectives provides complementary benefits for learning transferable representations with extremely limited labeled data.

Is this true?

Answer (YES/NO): YES